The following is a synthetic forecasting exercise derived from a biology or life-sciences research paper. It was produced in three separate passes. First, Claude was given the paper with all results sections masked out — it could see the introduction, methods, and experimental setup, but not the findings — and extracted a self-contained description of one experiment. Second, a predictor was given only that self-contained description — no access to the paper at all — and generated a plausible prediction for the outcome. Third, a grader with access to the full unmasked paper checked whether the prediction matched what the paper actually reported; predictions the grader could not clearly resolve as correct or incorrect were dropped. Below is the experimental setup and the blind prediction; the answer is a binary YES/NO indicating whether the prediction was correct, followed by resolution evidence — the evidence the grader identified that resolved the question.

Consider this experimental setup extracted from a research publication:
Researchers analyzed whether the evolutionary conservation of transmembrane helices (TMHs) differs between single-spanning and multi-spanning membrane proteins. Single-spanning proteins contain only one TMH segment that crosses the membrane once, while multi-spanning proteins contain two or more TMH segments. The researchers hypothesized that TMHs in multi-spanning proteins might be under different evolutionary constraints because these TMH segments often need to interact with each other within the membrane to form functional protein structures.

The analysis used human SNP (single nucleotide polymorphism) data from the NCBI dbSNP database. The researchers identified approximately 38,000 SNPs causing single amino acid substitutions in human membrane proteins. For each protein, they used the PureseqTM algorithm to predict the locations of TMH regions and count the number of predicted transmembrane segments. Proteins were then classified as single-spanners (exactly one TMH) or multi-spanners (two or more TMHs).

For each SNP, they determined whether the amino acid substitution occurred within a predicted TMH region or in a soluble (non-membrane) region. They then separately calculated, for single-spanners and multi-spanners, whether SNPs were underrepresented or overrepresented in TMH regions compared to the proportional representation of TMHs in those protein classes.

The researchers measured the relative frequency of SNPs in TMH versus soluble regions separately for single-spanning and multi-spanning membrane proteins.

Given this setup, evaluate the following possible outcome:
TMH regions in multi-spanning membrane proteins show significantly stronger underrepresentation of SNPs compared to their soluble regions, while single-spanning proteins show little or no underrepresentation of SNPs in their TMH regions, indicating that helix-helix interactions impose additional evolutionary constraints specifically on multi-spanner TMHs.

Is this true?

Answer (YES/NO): YES